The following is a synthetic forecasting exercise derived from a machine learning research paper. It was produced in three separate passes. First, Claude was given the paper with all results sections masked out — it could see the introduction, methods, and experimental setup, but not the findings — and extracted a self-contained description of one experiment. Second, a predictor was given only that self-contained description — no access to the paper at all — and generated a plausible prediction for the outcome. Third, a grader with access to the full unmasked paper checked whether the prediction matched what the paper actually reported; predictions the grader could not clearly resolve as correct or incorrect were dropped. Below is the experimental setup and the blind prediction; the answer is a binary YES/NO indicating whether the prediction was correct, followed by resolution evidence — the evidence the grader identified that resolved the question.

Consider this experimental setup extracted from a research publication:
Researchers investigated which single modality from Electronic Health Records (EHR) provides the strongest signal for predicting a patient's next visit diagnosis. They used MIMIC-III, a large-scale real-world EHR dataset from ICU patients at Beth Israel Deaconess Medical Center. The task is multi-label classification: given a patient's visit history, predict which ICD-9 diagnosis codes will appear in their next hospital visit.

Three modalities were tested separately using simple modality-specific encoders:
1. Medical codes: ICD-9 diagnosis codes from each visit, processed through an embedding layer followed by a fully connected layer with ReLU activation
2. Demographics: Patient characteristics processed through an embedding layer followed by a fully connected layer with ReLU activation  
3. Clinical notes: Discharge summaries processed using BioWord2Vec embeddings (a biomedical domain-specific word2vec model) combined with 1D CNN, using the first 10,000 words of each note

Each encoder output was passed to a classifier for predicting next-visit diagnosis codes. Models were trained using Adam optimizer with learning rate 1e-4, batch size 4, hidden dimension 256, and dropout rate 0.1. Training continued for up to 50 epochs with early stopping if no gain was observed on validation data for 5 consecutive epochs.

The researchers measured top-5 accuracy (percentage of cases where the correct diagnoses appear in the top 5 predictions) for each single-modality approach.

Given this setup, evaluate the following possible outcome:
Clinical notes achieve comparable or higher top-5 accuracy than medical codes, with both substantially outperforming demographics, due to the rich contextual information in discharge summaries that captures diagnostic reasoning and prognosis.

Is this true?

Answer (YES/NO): NO